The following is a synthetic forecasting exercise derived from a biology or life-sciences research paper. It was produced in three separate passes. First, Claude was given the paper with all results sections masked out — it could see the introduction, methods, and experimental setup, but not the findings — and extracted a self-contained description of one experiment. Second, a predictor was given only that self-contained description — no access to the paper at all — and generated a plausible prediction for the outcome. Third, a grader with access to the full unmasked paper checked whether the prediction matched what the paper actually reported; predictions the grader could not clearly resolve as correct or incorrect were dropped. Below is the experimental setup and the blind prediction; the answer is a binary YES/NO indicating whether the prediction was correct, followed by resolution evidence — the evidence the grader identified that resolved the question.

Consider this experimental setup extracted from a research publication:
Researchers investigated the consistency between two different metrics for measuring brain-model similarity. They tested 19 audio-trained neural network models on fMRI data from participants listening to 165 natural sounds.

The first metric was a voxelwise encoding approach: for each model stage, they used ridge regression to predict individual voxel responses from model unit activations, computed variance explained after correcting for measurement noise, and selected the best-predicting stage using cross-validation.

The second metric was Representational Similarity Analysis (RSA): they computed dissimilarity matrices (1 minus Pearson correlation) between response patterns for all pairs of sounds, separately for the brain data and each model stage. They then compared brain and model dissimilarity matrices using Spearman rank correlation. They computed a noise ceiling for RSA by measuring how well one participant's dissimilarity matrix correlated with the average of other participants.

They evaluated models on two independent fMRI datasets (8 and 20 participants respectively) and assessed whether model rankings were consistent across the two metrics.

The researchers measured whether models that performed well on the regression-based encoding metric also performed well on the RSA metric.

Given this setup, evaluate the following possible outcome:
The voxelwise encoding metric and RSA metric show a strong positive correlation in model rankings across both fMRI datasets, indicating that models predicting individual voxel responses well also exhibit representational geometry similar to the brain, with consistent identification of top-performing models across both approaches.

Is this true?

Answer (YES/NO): YES